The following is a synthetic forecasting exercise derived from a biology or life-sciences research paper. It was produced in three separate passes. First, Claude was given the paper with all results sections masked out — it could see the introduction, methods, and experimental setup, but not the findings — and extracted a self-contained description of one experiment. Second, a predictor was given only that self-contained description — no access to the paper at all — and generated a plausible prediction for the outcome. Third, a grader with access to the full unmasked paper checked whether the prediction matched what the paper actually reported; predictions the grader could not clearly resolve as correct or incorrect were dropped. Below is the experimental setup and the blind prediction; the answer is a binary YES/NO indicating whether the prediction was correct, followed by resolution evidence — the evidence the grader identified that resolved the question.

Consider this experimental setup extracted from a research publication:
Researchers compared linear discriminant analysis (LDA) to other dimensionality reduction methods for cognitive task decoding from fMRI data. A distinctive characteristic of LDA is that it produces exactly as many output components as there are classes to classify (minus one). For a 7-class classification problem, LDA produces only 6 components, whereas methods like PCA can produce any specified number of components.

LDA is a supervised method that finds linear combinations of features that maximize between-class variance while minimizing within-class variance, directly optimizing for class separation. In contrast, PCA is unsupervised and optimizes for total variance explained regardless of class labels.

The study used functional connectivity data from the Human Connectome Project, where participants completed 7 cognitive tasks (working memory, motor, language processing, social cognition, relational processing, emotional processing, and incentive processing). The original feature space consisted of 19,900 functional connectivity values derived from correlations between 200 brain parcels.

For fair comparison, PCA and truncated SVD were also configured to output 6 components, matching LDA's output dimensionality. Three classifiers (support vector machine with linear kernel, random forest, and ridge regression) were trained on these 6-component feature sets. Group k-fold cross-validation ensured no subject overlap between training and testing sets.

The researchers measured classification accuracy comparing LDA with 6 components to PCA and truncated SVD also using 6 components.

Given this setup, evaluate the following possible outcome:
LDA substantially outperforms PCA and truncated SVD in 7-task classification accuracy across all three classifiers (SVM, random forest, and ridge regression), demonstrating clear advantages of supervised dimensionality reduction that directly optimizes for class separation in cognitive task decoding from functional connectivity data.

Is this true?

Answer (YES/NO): NO